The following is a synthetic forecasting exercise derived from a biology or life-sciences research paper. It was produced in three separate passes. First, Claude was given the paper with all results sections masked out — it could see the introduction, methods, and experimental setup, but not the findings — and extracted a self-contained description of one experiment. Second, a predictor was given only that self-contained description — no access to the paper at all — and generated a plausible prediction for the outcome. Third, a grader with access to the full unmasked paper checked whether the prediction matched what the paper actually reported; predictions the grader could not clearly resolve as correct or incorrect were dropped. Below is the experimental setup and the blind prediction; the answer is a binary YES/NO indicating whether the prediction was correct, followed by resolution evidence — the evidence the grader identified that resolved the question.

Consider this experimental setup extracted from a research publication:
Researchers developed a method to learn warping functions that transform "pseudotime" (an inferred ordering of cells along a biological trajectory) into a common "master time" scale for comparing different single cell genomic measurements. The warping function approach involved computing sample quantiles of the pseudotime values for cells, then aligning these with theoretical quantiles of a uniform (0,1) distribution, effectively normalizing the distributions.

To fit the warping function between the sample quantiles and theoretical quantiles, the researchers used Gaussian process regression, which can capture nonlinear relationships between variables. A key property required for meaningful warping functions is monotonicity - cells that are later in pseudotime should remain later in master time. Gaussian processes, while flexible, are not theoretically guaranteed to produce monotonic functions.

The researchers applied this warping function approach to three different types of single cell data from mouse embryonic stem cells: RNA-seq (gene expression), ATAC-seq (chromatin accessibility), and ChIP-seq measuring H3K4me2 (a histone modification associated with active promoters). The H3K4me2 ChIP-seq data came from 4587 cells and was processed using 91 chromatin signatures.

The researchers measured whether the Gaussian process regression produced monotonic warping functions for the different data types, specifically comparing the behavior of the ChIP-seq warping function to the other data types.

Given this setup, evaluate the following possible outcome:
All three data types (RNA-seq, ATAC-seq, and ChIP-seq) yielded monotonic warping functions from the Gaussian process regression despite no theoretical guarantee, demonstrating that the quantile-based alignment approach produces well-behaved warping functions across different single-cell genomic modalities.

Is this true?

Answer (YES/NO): NO